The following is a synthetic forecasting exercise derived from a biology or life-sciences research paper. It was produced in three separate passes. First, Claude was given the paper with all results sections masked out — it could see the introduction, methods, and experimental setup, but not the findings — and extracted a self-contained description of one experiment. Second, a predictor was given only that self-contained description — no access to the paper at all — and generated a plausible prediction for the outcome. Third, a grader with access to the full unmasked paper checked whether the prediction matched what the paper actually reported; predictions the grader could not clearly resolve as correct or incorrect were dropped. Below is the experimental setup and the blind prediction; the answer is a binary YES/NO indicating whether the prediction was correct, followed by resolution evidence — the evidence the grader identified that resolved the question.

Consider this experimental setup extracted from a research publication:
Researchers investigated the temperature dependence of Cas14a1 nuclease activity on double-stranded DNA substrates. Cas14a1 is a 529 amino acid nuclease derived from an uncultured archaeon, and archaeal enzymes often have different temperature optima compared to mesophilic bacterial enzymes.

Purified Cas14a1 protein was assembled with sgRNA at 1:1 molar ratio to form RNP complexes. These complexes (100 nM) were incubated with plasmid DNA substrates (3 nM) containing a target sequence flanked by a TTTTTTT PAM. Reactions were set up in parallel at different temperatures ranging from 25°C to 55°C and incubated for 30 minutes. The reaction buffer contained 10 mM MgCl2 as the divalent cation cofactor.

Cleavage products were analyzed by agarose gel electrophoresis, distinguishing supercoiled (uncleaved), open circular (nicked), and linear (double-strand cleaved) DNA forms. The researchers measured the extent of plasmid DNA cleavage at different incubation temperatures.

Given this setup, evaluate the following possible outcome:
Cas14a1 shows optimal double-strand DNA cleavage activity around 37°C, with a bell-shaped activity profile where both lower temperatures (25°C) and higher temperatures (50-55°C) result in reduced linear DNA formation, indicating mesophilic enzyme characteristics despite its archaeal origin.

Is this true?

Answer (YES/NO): NO